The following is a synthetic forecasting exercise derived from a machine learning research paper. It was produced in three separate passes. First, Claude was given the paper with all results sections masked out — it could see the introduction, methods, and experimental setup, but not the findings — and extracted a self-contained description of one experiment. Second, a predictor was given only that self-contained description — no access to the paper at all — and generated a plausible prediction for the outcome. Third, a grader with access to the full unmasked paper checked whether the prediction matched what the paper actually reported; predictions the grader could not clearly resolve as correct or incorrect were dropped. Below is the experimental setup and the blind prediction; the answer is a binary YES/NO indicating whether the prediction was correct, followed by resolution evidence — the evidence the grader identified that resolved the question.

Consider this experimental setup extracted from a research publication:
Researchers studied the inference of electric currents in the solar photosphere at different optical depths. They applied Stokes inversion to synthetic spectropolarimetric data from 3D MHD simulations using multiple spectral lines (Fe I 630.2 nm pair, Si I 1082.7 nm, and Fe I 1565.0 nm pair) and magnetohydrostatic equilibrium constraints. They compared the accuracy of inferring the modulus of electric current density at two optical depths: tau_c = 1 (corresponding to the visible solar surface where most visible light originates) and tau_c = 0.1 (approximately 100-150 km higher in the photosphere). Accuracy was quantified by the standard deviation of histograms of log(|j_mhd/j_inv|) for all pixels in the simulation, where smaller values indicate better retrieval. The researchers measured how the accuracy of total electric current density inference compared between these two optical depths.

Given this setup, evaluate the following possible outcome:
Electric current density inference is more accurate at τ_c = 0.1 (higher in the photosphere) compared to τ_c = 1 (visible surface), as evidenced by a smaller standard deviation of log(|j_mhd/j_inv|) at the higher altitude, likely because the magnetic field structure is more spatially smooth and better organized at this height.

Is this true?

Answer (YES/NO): NO